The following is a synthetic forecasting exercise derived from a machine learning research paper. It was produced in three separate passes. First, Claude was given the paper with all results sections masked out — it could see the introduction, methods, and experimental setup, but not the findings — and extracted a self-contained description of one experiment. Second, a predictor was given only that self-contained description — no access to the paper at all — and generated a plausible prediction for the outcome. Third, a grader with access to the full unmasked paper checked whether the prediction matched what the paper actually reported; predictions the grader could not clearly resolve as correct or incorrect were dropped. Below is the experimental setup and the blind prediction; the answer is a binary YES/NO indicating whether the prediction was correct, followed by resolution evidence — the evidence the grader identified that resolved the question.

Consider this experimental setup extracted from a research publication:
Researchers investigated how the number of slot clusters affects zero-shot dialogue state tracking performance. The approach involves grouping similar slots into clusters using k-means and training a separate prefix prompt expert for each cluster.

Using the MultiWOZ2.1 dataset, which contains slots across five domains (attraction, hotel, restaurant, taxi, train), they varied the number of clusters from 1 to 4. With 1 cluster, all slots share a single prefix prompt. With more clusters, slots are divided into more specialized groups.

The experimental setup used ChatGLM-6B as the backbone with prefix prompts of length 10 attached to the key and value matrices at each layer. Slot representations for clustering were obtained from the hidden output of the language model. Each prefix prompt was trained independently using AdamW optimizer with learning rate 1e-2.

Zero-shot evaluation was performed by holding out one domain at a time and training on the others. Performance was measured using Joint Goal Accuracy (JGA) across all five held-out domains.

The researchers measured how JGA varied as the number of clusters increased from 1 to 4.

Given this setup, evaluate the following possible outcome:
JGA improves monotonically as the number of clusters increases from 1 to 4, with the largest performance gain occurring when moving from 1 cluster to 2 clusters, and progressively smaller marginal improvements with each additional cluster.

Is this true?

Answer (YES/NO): NO